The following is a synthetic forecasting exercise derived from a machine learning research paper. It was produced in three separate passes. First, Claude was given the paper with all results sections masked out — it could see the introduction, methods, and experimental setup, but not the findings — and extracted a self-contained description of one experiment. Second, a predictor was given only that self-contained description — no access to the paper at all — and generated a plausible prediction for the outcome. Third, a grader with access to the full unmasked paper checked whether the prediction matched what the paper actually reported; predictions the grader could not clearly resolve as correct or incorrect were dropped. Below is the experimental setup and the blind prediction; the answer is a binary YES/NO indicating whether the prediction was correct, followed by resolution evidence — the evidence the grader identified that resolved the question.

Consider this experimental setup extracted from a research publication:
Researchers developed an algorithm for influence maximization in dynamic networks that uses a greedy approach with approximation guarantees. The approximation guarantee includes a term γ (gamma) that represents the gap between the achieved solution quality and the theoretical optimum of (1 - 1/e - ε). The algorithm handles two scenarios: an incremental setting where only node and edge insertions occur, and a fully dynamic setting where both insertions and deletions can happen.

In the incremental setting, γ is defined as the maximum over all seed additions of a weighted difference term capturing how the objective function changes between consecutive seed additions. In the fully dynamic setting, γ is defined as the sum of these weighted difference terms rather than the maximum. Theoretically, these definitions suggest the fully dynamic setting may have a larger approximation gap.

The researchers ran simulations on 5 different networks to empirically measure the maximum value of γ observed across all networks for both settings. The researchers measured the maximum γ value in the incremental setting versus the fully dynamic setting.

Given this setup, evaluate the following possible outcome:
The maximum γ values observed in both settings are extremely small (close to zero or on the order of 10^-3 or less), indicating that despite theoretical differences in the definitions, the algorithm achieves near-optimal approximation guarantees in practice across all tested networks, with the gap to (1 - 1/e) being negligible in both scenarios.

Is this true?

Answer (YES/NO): NO